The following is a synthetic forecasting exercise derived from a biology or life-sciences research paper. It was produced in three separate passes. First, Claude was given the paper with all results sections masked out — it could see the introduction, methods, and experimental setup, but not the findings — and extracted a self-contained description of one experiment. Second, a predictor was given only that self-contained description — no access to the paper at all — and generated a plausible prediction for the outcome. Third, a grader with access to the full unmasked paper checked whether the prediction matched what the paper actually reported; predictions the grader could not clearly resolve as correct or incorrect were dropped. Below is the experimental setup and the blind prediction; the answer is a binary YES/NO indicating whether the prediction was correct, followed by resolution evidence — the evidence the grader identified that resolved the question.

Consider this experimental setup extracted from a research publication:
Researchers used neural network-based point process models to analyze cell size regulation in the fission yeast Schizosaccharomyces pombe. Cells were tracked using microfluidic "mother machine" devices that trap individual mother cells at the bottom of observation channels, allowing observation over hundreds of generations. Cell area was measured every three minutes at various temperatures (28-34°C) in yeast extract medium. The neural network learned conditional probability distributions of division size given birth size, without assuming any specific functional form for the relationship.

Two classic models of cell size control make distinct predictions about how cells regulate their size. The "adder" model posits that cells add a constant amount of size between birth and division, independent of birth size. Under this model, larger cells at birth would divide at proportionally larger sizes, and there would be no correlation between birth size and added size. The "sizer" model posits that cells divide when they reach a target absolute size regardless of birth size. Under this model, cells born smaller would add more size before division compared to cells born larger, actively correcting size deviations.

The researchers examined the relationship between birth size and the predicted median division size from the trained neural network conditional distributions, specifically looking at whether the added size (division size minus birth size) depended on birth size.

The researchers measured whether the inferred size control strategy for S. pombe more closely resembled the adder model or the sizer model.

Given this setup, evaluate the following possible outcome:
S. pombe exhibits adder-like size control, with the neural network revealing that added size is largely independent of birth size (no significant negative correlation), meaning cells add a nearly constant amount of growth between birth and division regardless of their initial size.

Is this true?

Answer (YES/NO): NO